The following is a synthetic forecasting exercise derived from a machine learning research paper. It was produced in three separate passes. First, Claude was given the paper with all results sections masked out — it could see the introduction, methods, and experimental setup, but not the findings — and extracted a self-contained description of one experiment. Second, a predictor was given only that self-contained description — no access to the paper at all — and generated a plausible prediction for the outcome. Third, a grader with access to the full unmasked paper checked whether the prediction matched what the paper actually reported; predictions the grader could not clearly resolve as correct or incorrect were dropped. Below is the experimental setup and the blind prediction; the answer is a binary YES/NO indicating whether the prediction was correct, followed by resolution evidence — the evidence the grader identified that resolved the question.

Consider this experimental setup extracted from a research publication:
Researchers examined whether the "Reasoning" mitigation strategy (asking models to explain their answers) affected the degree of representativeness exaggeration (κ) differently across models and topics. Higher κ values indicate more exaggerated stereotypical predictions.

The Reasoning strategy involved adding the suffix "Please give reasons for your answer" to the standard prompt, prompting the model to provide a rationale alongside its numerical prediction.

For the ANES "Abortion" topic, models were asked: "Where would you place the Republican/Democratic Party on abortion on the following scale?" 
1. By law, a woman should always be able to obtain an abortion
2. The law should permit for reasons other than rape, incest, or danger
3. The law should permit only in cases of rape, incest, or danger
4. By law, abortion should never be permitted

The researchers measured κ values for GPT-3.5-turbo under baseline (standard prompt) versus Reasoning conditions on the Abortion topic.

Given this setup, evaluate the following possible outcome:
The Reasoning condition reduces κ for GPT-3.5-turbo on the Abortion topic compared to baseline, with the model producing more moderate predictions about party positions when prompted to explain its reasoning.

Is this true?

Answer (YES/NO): NO